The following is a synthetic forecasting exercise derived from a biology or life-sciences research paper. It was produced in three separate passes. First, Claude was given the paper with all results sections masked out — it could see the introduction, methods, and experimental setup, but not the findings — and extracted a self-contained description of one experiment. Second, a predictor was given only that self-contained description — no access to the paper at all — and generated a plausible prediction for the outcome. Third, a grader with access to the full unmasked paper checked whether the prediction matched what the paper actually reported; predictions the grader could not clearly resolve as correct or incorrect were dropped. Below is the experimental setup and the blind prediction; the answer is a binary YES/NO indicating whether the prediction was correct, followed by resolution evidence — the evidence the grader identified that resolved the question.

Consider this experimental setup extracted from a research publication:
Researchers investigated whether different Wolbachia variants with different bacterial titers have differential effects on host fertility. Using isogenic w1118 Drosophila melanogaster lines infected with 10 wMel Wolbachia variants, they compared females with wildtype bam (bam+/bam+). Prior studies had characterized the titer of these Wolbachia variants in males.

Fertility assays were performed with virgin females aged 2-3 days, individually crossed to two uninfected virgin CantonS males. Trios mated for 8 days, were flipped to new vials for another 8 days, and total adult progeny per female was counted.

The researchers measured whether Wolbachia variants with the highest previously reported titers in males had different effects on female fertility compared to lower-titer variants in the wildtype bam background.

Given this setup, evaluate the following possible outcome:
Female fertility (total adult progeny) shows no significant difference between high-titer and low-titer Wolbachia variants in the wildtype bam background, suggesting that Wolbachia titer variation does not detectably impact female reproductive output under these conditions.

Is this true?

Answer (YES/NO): NO